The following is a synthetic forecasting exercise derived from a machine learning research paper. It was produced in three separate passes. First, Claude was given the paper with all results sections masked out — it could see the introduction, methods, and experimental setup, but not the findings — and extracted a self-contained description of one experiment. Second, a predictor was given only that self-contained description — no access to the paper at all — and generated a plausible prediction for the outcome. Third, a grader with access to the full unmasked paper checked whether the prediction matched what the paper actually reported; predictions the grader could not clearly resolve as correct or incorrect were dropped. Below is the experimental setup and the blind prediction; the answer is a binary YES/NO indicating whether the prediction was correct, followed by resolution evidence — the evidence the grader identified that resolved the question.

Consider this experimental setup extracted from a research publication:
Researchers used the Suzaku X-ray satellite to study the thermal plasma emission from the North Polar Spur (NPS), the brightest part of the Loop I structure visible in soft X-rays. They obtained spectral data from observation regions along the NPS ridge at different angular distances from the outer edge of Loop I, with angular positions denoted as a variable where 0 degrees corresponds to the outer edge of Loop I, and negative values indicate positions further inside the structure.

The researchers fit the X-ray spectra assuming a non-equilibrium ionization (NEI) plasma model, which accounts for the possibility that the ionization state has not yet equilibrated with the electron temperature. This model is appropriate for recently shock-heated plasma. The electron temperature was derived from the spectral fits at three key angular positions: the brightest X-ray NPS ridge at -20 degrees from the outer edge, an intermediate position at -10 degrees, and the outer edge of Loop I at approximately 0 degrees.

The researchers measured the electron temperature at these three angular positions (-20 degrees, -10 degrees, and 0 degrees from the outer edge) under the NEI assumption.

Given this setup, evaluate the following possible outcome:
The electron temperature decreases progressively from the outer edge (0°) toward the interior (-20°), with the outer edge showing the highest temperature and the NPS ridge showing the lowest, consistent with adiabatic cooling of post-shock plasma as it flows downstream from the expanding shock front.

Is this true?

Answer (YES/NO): NO